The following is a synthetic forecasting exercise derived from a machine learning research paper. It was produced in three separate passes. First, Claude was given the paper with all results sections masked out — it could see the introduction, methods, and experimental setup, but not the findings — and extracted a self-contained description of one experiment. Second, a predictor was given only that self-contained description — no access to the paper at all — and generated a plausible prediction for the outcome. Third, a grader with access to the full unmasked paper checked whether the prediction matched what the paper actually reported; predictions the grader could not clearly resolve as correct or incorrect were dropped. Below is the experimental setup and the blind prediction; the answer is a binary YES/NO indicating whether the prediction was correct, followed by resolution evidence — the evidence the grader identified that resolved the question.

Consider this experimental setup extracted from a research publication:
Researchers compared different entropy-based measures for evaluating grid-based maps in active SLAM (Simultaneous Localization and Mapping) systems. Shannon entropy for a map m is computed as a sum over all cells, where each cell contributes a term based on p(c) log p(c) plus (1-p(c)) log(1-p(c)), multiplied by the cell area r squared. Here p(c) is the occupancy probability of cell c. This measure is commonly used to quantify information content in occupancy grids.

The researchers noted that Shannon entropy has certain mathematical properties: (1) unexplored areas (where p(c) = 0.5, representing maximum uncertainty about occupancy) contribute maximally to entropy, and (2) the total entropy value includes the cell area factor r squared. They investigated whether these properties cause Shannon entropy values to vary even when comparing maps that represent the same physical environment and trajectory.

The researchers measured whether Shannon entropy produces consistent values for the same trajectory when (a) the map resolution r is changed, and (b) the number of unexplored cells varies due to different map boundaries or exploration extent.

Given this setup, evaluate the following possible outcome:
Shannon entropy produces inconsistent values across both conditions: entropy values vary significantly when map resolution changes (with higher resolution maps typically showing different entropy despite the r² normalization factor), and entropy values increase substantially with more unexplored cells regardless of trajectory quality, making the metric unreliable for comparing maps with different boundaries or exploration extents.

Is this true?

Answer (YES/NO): YES